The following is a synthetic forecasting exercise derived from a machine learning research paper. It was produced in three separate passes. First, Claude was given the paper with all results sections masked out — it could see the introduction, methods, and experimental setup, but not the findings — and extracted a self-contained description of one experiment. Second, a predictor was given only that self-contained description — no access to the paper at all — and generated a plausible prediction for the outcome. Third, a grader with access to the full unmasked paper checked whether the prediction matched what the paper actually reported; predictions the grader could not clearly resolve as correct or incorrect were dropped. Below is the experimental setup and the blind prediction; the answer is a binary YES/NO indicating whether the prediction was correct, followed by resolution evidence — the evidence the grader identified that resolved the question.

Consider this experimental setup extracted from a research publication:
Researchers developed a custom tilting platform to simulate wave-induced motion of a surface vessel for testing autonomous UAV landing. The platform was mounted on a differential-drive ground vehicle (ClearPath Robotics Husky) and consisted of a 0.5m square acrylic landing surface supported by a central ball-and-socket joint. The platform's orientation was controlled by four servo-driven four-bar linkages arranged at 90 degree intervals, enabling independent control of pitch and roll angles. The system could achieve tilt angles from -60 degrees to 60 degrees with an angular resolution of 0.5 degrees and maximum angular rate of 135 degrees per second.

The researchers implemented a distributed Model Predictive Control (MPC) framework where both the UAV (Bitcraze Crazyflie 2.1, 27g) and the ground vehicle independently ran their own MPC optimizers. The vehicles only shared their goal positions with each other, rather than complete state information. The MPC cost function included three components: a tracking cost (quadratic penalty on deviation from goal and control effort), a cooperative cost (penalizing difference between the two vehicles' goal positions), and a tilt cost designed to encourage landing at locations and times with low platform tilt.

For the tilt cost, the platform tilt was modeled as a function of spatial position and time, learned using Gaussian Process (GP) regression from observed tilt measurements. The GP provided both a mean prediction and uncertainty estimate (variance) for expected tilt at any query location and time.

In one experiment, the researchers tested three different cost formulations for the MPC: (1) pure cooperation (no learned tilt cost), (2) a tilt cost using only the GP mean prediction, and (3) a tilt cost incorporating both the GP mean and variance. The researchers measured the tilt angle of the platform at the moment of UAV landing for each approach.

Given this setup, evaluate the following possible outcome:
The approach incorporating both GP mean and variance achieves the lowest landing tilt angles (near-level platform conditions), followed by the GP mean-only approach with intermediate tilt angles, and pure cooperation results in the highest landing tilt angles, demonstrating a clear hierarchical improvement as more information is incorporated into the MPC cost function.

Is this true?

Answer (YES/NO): NO